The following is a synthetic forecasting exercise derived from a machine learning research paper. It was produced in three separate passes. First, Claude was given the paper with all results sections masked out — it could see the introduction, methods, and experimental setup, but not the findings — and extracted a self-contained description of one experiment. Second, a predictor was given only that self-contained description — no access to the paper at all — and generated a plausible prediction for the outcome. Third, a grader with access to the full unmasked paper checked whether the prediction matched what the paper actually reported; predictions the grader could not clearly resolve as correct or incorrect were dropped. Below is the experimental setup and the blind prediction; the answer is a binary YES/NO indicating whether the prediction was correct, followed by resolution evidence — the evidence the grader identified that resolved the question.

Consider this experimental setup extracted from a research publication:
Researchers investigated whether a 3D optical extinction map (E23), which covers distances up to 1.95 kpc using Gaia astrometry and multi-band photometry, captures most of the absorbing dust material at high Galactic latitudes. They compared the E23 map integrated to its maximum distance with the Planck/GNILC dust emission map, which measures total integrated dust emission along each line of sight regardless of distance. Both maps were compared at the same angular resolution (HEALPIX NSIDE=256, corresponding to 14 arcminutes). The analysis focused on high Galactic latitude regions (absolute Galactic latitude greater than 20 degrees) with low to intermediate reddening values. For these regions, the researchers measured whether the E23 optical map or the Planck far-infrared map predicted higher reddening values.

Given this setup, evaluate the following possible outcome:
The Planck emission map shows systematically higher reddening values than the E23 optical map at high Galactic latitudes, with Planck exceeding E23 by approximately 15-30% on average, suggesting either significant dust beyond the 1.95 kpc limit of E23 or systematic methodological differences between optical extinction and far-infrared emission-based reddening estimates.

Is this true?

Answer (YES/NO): NO